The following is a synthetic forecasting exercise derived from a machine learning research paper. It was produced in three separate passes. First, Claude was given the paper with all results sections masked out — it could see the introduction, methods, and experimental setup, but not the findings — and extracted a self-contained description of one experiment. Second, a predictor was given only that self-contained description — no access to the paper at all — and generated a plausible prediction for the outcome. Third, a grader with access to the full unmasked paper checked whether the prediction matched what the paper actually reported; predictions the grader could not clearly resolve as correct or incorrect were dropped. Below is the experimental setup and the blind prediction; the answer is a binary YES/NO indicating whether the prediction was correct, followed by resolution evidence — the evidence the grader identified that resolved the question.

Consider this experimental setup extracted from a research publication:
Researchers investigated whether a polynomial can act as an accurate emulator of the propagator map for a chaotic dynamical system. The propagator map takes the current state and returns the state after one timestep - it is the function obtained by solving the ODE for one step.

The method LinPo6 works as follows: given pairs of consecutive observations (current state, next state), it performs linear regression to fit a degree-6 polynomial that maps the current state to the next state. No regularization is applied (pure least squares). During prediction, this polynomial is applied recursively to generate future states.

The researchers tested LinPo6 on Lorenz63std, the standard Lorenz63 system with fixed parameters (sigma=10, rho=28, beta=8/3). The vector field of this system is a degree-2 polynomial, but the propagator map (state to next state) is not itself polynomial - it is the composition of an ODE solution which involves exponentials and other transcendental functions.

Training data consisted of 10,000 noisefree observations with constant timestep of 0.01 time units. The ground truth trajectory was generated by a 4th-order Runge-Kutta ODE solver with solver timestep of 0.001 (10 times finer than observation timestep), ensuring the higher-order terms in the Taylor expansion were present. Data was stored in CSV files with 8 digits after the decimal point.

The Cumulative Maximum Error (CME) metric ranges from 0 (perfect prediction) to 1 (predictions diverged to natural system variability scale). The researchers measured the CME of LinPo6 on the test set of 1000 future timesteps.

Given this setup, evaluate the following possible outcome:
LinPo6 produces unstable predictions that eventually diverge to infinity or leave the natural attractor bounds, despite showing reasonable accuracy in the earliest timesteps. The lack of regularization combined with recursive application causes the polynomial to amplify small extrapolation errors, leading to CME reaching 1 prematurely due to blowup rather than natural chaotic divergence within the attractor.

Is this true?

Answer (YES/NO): NO